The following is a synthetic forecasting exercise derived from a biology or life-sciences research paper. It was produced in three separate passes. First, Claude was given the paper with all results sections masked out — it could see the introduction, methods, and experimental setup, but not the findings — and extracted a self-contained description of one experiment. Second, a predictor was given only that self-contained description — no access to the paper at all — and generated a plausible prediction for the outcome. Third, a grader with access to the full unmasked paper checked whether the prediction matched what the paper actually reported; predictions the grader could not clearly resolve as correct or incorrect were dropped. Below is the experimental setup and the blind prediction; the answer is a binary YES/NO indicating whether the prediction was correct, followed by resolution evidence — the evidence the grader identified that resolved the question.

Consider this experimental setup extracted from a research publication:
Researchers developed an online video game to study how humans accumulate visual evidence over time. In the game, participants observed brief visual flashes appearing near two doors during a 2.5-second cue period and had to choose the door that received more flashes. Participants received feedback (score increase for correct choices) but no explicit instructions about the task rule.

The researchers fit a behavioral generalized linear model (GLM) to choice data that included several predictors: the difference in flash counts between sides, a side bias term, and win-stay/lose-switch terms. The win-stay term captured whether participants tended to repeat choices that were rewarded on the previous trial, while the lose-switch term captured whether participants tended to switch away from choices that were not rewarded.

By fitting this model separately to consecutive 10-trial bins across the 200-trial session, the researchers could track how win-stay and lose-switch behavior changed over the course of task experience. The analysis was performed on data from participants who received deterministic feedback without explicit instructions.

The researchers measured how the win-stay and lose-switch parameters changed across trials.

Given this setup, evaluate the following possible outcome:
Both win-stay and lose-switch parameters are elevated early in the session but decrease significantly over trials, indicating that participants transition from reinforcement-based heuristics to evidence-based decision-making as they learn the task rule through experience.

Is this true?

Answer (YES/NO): NO